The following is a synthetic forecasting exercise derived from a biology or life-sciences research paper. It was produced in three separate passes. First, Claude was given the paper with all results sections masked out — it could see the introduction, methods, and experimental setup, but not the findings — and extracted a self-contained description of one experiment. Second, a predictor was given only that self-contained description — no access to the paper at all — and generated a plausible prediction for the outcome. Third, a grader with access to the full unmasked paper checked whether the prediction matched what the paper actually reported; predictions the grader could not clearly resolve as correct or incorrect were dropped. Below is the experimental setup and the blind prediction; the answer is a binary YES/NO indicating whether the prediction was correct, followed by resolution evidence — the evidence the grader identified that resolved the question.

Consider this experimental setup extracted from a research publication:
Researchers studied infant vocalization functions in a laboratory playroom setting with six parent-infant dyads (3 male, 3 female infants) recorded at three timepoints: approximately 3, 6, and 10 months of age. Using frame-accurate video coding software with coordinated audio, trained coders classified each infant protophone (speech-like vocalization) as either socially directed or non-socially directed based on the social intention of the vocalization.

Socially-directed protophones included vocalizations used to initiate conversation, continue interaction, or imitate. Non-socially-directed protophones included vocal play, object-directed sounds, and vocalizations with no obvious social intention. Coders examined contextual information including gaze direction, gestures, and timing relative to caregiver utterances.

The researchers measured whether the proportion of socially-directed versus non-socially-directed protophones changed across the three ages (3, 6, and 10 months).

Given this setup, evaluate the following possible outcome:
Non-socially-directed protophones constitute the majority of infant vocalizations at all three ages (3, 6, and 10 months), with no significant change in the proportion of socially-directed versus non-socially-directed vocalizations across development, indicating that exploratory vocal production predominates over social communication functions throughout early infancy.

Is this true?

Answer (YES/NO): YES